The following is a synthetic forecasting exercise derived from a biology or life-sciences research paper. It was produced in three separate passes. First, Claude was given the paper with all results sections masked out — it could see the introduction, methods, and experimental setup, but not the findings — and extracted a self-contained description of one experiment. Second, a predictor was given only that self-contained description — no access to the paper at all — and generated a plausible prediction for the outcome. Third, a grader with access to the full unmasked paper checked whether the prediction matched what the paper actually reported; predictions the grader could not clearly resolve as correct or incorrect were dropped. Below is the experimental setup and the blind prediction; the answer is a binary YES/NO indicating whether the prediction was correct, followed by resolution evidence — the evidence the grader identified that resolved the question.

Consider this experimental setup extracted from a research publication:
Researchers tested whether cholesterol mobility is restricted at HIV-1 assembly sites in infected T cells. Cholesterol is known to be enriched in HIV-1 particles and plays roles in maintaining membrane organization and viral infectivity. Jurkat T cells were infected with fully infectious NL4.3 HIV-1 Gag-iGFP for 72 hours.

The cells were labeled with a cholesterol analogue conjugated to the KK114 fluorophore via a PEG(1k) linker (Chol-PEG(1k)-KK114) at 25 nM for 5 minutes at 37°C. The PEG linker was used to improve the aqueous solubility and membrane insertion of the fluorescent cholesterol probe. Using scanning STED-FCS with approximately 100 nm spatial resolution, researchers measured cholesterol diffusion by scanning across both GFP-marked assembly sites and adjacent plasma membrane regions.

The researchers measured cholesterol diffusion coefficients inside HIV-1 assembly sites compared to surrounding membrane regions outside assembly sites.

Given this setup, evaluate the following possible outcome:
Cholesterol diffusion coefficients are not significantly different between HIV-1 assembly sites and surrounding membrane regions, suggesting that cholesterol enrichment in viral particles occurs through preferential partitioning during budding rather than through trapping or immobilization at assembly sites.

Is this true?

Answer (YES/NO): NO